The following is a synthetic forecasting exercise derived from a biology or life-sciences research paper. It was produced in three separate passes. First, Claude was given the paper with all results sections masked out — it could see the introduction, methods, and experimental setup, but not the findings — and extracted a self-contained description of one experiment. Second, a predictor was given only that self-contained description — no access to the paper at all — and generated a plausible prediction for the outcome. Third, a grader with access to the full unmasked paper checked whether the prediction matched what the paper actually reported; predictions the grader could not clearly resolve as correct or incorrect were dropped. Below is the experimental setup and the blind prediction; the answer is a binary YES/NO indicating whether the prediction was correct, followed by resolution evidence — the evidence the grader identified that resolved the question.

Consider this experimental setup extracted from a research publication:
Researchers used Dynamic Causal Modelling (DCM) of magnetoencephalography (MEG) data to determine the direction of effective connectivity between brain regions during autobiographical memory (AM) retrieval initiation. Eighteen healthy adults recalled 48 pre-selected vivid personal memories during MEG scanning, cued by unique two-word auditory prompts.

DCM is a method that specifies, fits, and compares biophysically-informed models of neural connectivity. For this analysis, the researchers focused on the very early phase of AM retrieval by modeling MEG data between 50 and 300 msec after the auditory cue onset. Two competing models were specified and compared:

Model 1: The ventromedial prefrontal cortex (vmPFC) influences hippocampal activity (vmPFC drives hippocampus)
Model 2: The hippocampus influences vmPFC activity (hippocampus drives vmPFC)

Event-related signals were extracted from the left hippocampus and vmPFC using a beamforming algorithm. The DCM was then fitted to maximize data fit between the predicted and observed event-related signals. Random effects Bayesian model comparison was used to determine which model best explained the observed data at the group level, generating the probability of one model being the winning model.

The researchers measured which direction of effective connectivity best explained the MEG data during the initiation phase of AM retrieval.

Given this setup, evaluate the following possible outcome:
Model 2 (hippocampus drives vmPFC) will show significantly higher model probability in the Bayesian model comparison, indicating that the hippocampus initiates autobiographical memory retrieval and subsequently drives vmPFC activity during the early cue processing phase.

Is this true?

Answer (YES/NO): NO